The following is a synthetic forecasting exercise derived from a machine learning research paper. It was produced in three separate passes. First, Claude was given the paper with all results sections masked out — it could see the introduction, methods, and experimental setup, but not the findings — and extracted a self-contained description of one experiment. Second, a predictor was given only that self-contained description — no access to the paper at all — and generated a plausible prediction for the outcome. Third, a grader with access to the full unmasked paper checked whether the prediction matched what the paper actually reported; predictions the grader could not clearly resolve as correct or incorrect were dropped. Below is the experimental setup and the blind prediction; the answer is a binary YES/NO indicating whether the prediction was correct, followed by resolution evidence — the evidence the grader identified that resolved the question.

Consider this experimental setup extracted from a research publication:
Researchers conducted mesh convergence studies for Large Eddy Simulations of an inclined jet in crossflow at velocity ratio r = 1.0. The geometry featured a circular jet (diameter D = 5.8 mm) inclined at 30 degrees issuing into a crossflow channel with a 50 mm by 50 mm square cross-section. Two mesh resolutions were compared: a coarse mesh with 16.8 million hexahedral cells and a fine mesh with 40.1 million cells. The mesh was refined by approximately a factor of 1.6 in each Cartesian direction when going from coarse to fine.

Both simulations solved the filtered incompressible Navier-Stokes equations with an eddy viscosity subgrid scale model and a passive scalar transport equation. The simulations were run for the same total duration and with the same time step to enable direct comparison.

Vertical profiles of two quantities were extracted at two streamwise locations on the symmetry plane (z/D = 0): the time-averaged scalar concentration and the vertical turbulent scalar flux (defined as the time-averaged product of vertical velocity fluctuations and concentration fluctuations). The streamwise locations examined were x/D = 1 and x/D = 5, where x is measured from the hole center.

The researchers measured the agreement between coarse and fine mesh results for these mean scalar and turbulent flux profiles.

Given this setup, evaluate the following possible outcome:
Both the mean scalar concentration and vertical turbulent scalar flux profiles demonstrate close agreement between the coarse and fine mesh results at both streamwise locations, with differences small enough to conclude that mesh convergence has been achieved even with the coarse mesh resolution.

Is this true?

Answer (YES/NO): YES